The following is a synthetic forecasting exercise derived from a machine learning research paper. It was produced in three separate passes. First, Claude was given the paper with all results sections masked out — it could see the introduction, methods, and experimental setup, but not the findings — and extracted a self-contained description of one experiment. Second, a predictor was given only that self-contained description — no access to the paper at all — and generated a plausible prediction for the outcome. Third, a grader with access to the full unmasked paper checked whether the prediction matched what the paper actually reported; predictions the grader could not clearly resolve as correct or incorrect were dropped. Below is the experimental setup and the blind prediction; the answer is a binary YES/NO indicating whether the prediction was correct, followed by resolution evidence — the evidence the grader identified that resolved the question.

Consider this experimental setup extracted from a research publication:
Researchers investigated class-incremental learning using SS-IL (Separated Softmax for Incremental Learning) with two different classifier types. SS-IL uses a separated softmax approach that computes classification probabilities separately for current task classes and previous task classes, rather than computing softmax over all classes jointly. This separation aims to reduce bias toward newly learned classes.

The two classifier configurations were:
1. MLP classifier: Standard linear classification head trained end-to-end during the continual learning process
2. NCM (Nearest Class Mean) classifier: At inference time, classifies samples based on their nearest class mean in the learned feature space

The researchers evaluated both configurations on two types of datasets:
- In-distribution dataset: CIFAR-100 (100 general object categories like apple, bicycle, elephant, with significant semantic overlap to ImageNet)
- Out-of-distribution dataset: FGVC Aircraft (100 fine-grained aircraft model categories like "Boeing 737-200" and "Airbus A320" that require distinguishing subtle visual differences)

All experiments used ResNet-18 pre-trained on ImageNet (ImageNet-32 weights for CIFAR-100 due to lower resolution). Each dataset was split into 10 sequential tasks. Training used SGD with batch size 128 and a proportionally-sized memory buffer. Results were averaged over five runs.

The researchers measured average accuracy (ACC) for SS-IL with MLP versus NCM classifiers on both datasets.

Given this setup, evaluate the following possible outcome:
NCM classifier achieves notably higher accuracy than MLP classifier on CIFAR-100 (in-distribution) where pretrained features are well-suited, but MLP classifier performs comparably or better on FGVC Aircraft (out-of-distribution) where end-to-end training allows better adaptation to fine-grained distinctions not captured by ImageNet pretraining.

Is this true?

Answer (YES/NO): NO